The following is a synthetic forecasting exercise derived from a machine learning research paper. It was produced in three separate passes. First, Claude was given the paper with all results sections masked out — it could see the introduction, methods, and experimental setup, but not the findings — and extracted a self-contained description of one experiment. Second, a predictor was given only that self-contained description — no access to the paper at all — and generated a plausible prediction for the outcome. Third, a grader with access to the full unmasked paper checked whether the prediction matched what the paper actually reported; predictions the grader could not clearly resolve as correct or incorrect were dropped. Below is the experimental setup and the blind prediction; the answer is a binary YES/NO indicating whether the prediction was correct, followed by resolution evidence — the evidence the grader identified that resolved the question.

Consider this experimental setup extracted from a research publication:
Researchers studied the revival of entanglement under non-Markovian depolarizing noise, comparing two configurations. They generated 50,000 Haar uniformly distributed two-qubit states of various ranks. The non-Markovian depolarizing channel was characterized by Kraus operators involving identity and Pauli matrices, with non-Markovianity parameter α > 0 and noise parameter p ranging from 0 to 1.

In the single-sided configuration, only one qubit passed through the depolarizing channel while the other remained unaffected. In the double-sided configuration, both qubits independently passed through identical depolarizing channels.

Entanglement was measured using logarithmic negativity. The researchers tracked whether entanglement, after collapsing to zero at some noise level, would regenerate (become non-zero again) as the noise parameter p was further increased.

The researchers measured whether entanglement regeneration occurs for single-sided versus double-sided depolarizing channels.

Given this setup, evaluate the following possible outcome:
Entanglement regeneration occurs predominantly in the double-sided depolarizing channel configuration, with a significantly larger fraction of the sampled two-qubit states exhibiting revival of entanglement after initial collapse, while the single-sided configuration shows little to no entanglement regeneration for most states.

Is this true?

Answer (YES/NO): YES